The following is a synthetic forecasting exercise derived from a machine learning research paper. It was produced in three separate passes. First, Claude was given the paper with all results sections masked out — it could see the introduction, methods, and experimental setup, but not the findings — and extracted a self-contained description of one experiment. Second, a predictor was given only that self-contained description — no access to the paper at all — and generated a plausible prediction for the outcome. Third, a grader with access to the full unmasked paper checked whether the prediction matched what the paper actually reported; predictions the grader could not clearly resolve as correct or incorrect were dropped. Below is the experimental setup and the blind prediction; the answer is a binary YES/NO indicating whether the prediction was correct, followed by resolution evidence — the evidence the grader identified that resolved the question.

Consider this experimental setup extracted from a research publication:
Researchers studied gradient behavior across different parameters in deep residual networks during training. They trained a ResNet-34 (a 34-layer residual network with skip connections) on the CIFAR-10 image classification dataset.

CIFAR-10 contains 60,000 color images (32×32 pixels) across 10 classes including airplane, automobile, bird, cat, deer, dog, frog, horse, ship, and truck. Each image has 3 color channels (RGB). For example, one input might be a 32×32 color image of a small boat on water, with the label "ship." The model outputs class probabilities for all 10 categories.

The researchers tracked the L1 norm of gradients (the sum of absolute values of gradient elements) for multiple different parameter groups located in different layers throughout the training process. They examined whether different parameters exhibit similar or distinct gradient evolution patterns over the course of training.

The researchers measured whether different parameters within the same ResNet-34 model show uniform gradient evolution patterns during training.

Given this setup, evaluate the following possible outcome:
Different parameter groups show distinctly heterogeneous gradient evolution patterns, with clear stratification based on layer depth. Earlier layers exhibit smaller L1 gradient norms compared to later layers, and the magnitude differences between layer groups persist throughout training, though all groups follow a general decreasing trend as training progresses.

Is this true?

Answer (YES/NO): NO